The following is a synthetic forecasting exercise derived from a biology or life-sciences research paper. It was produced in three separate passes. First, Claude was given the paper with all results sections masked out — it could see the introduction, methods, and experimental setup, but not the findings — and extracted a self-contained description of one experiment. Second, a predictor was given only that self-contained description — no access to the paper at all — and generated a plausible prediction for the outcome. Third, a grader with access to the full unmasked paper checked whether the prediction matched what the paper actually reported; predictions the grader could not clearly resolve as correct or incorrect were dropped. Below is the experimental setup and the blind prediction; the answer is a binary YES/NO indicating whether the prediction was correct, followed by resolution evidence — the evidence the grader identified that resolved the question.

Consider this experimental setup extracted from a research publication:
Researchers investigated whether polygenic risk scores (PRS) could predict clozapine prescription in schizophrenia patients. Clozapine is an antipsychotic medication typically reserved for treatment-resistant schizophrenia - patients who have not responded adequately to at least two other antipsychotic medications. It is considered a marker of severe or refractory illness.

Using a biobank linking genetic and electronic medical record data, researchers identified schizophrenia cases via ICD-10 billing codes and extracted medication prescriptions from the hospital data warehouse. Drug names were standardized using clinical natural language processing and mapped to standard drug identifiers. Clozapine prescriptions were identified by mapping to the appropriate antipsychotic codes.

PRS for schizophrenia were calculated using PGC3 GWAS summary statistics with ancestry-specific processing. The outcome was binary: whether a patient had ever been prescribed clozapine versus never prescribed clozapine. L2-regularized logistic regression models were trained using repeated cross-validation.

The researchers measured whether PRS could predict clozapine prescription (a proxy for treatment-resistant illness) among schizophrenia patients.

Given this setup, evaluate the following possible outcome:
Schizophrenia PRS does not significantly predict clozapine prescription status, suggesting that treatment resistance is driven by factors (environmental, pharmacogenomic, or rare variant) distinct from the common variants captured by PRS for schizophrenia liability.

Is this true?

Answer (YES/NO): YES